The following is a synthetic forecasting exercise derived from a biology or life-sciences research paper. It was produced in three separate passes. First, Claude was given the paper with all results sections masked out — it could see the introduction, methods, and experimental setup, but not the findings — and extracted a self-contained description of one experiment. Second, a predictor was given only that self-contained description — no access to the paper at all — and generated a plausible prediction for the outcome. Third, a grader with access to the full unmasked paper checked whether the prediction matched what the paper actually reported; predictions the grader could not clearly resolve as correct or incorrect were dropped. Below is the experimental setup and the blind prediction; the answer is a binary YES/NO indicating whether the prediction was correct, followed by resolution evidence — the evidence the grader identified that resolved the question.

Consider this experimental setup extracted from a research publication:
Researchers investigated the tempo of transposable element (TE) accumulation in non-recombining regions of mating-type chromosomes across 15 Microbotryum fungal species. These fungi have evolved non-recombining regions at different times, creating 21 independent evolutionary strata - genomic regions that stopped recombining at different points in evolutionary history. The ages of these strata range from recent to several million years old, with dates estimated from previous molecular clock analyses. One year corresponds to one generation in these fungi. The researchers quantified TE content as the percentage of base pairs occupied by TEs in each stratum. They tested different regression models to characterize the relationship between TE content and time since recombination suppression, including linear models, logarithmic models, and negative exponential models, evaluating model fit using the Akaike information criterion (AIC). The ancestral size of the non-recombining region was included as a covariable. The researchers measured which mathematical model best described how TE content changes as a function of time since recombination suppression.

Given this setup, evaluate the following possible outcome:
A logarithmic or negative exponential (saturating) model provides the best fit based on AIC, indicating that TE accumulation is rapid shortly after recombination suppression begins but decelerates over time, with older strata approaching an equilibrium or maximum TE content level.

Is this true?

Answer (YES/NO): YES